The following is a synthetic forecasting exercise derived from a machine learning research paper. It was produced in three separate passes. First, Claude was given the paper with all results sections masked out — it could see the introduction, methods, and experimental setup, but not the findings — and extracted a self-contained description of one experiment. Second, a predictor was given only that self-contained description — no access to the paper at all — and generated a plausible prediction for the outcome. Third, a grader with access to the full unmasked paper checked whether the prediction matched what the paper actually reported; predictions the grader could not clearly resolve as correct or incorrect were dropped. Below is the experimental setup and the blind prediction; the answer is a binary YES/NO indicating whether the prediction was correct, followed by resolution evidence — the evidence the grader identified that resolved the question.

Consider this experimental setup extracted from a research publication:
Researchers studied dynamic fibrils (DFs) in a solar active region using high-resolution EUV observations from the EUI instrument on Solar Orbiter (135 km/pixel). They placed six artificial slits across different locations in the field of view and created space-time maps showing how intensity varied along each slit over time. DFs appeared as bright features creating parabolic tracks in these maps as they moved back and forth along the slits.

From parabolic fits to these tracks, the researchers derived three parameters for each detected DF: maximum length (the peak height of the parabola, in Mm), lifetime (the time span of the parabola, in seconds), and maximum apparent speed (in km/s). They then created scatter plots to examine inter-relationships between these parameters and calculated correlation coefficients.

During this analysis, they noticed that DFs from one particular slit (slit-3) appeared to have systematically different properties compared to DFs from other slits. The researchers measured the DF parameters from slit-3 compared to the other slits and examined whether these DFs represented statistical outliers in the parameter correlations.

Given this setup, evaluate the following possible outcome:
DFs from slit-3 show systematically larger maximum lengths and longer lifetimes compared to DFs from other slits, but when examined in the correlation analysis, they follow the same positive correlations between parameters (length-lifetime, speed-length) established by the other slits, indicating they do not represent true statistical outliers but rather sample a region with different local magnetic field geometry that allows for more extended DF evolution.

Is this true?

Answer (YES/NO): NO